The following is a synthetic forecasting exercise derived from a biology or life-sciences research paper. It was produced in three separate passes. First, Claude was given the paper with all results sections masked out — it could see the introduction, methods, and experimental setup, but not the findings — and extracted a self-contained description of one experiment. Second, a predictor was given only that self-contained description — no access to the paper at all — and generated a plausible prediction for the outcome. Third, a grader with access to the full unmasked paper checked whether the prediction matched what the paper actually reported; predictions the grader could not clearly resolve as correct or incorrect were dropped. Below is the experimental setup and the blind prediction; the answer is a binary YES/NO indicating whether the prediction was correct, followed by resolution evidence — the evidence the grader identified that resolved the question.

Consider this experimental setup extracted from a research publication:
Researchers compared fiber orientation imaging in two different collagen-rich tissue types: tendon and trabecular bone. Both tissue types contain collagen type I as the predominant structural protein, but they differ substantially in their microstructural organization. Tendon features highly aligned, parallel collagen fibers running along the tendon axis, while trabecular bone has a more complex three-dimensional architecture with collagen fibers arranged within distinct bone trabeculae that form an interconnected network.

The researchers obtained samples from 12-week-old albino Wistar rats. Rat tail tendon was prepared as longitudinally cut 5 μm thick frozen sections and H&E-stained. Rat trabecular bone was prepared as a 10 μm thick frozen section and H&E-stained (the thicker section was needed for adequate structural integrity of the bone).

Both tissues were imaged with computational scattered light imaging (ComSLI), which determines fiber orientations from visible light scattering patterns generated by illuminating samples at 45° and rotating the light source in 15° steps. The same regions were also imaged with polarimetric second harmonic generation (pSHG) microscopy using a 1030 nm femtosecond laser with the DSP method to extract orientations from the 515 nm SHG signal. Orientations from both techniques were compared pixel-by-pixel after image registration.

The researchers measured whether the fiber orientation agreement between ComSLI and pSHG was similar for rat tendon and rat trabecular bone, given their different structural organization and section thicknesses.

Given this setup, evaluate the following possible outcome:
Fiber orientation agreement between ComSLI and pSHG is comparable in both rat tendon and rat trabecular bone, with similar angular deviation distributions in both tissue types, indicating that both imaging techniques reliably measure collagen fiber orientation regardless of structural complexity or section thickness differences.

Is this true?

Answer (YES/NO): YES